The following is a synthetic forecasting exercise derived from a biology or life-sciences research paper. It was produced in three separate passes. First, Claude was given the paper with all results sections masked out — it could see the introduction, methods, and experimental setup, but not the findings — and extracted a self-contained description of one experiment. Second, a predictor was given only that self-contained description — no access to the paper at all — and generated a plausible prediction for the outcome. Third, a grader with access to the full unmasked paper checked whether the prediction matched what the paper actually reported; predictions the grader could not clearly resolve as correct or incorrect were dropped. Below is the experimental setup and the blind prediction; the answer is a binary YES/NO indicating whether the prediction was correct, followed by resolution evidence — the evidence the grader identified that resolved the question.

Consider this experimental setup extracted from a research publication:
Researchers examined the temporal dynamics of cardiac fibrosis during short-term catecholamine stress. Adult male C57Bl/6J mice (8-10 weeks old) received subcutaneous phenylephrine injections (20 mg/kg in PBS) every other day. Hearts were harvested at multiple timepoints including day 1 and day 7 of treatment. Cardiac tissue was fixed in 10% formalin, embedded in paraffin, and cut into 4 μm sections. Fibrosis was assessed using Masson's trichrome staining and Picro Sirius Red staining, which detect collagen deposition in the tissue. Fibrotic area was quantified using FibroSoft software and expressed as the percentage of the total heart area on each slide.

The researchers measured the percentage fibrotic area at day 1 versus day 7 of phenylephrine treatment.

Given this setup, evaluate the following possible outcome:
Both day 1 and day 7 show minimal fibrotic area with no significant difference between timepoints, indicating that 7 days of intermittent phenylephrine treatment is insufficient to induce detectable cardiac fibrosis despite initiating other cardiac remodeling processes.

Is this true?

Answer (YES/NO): NO